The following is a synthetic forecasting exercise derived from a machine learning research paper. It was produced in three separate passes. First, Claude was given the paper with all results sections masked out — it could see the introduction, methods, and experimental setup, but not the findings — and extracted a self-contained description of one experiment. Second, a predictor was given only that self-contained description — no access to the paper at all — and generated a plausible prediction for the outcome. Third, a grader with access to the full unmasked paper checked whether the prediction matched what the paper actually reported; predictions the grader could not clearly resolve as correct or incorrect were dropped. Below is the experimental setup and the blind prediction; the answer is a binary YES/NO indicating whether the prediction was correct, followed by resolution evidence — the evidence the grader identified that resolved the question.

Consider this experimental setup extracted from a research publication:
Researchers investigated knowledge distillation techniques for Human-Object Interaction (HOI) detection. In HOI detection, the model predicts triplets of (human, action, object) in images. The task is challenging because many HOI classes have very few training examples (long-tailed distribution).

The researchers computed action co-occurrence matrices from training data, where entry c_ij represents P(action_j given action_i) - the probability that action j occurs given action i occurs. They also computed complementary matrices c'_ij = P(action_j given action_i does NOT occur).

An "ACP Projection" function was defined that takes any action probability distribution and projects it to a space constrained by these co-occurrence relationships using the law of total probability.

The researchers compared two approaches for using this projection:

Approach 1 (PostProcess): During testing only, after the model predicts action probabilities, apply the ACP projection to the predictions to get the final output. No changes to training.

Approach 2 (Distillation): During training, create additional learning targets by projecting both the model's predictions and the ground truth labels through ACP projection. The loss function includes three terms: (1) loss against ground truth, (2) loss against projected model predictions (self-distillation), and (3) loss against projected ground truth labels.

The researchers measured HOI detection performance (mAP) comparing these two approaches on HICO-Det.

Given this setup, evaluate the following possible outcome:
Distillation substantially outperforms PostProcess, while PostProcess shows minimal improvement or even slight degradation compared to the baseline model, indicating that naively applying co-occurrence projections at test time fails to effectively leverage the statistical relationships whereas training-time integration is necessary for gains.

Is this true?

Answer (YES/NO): NO